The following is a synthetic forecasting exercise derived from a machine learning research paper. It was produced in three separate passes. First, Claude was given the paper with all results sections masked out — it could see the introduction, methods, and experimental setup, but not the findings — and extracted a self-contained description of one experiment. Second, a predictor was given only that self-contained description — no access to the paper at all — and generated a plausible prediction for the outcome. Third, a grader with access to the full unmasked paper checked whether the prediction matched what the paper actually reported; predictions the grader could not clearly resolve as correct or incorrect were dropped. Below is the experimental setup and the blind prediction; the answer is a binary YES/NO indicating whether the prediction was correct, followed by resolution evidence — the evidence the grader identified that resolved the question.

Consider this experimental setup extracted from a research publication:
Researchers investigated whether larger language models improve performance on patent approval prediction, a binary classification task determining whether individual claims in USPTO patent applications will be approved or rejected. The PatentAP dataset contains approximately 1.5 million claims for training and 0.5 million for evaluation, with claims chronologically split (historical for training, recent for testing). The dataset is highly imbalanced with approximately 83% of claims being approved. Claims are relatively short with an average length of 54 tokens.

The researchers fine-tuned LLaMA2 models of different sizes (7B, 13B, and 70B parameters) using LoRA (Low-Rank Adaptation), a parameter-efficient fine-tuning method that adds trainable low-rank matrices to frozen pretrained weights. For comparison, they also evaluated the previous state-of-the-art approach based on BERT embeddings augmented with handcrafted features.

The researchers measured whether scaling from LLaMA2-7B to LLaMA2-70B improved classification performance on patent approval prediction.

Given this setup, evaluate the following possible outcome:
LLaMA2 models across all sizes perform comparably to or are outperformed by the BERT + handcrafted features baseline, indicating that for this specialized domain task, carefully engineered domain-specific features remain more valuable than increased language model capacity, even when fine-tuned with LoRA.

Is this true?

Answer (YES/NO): YES